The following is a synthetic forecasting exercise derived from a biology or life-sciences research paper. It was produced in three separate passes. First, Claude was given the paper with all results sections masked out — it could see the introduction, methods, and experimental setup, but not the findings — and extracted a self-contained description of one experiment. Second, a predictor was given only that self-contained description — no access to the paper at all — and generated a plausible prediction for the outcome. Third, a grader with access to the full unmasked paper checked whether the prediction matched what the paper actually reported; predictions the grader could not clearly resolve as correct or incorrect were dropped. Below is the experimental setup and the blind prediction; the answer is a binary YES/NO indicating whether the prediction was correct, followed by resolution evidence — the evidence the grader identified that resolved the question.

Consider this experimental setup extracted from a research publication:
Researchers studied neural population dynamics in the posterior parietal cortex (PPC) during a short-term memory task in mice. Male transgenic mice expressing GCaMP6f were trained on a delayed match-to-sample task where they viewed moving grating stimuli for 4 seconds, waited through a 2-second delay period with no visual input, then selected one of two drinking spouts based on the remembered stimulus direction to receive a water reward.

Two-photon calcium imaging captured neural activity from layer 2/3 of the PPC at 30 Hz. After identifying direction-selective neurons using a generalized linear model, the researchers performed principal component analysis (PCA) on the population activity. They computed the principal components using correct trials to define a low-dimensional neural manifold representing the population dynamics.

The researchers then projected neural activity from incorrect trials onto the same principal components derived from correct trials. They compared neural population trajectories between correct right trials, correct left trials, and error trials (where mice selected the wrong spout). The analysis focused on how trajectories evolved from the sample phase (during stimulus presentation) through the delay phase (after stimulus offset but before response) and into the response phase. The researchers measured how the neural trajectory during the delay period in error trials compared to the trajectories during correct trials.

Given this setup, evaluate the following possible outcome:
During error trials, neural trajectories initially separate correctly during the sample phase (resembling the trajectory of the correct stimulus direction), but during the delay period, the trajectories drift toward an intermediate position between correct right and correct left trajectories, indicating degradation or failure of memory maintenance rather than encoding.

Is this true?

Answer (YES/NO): NO